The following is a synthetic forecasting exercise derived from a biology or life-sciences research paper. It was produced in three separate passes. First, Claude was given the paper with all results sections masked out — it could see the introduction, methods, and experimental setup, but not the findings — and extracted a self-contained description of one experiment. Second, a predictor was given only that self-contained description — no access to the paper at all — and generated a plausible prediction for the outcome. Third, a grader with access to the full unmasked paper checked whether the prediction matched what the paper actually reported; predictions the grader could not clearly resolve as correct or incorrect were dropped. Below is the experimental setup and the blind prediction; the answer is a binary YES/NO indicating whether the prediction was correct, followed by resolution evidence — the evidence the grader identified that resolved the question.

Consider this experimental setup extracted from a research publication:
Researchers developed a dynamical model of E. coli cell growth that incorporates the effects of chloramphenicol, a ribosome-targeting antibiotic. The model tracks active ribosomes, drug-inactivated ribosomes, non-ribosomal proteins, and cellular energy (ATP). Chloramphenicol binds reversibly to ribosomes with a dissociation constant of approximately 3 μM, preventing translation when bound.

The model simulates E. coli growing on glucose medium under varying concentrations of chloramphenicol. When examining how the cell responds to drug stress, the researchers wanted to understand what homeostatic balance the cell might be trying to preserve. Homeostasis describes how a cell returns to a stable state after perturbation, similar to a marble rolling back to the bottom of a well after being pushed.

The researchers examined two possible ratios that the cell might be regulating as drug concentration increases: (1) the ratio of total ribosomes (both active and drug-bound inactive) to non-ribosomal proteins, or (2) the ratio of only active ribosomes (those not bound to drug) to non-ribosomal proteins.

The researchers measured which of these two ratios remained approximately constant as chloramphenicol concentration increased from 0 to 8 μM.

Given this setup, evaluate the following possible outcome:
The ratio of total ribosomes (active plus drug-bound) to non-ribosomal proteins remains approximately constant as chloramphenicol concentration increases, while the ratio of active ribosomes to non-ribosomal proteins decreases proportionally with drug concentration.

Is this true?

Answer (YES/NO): NO